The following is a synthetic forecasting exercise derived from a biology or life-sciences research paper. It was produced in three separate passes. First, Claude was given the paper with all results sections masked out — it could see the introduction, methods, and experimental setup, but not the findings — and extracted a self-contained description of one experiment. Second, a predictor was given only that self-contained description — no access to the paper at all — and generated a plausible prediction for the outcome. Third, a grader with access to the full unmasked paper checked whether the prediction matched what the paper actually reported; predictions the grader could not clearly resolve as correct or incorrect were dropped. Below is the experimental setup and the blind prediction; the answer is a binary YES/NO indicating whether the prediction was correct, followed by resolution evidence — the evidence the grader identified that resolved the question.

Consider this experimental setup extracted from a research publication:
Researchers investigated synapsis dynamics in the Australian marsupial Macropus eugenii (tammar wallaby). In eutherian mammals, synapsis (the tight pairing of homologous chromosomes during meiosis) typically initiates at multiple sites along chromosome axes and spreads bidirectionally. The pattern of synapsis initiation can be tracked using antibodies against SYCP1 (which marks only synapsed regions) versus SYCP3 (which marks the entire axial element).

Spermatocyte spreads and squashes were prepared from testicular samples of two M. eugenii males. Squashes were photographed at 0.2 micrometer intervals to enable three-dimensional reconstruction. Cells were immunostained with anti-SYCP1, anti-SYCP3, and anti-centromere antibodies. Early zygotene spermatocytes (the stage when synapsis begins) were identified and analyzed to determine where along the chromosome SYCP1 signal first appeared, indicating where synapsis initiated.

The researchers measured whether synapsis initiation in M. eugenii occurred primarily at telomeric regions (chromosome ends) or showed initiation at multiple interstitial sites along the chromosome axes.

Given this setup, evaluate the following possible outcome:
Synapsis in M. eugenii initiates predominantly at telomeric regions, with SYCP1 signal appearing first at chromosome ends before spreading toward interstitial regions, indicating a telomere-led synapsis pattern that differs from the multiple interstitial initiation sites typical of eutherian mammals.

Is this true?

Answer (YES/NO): NO